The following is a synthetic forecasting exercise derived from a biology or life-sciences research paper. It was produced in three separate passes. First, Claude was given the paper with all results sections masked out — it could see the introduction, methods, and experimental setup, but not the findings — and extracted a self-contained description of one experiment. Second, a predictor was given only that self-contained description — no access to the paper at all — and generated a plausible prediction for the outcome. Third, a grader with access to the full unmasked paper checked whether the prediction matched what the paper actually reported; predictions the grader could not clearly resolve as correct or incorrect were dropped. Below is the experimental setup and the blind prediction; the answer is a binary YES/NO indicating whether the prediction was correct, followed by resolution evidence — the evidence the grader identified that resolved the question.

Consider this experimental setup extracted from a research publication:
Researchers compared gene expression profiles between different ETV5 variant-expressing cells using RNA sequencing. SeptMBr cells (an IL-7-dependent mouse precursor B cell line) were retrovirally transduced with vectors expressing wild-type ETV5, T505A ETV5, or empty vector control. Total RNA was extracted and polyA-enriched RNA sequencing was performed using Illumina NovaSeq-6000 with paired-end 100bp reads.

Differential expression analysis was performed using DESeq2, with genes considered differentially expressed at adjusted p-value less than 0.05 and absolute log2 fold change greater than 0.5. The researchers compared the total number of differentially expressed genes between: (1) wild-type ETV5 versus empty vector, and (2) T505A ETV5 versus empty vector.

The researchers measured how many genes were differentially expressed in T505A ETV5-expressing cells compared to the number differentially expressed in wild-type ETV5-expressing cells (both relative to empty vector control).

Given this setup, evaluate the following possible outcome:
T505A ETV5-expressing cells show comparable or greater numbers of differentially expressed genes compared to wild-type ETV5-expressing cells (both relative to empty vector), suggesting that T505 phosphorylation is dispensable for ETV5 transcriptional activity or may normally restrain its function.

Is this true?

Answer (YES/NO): YES